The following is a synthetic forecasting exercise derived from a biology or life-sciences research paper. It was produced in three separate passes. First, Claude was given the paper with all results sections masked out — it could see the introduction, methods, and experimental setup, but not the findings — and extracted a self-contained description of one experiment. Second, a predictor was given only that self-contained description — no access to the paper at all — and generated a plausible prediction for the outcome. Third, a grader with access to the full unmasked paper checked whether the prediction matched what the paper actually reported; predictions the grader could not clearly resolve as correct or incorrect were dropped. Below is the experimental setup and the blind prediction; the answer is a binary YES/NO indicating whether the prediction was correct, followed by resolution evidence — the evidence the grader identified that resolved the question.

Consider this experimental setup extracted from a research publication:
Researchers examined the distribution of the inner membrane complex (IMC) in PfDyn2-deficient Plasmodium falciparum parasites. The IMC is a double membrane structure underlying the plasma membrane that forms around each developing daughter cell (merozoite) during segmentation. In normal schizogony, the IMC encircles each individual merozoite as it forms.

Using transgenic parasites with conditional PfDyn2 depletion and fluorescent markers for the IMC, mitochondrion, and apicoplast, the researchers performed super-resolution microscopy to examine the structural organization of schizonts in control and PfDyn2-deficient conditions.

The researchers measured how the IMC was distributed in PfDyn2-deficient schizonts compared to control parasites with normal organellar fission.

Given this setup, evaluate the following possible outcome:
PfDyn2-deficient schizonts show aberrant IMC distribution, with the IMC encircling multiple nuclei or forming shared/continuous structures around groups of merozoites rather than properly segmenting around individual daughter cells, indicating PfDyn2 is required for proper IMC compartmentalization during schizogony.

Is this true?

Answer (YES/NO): NO